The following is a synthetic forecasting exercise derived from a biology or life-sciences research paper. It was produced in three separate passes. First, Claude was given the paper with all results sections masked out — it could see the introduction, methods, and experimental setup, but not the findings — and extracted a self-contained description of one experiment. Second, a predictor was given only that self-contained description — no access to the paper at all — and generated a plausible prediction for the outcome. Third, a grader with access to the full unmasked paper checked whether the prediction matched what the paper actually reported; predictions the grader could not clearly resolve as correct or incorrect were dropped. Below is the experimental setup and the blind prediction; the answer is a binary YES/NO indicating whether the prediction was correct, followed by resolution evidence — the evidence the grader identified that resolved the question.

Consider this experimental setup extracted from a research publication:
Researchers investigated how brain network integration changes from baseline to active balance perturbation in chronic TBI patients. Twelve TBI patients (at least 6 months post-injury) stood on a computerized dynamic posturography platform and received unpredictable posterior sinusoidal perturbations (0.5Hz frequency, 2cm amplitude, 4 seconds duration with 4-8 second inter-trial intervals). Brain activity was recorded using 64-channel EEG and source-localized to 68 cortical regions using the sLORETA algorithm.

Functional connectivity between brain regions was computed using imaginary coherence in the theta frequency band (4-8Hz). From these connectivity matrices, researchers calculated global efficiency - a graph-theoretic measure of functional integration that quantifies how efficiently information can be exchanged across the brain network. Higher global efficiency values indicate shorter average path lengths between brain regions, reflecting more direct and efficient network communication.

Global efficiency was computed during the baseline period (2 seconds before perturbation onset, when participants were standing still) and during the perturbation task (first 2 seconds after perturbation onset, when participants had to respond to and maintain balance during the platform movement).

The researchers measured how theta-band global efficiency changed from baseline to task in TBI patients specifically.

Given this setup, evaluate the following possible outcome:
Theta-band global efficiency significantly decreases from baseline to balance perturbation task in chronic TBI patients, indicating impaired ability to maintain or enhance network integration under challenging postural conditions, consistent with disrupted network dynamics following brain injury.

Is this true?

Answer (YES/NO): NO